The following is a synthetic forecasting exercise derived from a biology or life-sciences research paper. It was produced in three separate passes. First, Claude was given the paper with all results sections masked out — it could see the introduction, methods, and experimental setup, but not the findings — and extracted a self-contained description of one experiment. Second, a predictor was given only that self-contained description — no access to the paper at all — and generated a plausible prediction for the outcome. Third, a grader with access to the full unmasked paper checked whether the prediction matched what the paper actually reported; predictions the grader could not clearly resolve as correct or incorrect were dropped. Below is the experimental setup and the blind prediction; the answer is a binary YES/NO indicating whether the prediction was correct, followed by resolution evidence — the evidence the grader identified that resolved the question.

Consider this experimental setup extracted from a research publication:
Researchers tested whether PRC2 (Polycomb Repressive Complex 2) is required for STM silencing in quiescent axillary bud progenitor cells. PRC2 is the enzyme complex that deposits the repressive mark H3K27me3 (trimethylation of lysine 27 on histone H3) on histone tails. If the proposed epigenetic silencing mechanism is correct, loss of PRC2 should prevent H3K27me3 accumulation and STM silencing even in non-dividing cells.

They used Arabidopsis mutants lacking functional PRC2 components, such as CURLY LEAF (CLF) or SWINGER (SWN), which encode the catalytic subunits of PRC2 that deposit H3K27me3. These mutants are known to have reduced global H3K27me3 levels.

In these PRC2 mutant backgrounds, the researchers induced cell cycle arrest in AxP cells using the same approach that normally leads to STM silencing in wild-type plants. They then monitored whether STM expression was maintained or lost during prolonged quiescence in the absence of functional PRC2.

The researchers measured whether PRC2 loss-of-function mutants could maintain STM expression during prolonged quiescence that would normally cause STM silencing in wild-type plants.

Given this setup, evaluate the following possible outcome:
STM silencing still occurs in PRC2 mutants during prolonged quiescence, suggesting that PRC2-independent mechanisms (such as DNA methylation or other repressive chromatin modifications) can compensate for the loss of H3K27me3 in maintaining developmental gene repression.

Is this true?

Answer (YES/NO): NO